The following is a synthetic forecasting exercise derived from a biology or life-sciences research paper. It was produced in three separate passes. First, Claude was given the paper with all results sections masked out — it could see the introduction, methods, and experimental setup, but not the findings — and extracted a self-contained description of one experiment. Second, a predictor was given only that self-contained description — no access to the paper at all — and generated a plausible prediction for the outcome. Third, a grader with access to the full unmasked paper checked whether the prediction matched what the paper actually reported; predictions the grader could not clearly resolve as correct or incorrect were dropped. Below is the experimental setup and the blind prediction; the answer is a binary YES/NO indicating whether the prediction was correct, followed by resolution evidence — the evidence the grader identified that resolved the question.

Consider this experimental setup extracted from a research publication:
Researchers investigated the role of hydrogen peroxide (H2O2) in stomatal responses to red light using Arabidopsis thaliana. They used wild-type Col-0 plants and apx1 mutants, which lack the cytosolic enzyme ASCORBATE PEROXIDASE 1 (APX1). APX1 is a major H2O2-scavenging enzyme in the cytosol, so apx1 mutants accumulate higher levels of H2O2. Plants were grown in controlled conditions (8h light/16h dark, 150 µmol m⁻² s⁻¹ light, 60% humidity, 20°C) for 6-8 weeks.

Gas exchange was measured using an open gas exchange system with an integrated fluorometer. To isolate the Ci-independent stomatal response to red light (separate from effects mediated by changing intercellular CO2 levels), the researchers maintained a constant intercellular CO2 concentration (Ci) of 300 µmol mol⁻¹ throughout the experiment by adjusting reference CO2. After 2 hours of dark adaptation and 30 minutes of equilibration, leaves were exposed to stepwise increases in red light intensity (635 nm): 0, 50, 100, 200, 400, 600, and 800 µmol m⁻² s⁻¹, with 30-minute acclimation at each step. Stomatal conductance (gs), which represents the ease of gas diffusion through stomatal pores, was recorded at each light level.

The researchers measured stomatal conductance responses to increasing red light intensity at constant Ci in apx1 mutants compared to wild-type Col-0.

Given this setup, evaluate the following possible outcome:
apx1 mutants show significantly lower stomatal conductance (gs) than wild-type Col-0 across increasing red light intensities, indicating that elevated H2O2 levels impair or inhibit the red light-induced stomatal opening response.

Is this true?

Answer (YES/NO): NO